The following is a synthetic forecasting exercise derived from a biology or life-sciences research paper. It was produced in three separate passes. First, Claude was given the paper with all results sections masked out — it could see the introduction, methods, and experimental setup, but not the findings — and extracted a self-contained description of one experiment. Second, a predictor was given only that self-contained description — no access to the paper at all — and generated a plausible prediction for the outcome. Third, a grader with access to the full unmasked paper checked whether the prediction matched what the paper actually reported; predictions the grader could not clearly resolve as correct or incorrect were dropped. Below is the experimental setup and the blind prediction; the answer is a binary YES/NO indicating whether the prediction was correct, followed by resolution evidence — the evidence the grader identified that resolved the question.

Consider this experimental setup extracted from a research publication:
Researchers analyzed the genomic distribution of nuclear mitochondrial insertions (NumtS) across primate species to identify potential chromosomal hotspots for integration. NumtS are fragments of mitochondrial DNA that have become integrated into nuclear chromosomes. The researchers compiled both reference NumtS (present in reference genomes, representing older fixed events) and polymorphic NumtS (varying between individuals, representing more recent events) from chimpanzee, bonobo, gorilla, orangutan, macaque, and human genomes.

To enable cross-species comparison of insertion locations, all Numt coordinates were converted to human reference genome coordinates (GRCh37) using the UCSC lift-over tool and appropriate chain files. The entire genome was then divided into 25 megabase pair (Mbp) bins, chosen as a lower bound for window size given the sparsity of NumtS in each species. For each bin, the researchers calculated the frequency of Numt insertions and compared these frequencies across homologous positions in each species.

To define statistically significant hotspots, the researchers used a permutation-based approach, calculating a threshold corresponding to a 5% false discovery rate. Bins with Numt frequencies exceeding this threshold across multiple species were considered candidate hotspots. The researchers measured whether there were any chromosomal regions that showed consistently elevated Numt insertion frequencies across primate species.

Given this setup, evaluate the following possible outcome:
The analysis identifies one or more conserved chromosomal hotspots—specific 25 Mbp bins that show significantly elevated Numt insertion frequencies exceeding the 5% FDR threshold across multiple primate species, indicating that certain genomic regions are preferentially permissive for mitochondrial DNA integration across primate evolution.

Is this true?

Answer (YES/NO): YES